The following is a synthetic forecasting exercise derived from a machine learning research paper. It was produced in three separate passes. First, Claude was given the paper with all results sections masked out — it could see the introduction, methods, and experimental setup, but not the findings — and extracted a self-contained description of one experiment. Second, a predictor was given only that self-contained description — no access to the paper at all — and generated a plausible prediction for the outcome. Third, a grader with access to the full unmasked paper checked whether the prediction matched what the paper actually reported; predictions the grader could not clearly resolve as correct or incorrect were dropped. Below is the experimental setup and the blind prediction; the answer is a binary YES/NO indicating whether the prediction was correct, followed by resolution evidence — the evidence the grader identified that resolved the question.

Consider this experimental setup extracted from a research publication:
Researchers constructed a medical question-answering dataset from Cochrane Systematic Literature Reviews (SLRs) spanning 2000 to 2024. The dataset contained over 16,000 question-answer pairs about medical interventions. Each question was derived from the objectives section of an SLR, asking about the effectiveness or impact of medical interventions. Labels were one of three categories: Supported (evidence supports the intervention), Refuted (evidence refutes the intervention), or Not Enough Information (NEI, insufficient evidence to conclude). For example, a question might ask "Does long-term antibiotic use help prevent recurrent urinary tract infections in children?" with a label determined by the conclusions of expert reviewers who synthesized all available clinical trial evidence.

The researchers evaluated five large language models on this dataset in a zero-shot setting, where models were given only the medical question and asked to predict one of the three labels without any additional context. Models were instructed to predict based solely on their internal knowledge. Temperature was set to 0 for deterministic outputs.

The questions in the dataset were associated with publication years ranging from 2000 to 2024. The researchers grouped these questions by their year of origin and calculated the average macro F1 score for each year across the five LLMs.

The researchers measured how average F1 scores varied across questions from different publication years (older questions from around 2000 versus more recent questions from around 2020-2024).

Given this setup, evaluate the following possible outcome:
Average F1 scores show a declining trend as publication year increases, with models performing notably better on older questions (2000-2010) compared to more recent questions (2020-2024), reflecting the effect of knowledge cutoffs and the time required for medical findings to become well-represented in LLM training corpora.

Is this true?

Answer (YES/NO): YES